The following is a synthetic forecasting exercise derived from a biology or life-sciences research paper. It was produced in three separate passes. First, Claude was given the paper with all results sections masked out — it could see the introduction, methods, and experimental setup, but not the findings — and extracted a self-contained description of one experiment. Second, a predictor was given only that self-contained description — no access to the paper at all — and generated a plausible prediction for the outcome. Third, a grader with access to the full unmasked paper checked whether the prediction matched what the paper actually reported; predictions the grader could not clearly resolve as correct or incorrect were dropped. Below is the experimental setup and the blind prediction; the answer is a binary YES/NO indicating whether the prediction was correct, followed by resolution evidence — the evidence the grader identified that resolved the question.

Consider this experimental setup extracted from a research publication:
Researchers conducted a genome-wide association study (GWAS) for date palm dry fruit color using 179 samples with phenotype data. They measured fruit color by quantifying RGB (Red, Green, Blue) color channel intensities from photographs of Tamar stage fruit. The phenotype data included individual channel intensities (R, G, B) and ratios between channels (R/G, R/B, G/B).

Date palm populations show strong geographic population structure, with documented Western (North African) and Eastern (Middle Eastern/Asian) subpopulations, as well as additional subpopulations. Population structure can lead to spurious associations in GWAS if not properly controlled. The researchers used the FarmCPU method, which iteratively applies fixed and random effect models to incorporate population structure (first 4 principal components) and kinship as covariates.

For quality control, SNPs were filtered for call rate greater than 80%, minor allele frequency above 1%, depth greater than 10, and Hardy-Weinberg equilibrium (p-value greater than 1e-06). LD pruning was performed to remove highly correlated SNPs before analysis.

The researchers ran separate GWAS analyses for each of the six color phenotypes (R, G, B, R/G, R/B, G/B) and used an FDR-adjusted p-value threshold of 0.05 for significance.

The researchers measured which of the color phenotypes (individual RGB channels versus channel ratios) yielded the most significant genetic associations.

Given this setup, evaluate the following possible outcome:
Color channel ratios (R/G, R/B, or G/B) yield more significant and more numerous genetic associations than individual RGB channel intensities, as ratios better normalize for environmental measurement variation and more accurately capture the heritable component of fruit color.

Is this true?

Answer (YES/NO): NO